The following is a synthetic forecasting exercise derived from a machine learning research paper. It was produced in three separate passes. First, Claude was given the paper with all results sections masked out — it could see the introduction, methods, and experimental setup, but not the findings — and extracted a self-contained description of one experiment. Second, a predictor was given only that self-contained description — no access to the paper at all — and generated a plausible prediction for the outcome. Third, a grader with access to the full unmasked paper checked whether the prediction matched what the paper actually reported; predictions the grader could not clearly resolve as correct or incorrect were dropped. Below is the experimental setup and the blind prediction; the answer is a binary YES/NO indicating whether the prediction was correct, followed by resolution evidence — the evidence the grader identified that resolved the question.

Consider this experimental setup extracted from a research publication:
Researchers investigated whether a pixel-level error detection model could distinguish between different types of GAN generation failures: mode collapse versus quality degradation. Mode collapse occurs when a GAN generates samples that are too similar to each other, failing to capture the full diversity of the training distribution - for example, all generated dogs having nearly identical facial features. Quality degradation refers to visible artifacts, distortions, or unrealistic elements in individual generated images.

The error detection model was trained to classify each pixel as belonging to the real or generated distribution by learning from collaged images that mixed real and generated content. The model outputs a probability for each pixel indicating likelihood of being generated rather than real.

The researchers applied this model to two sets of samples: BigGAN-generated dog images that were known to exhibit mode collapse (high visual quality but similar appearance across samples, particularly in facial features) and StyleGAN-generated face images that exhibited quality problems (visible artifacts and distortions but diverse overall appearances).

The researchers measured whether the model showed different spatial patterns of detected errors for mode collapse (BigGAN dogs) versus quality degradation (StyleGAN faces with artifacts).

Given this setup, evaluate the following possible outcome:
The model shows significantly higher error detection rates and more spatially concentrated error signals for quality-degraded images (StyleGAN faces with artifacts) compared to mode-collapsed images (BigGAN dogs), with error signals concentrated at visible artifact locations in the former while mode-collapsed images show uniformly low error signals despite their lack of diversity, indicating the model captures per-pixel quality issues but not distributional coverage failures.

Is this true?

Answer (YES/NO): NO